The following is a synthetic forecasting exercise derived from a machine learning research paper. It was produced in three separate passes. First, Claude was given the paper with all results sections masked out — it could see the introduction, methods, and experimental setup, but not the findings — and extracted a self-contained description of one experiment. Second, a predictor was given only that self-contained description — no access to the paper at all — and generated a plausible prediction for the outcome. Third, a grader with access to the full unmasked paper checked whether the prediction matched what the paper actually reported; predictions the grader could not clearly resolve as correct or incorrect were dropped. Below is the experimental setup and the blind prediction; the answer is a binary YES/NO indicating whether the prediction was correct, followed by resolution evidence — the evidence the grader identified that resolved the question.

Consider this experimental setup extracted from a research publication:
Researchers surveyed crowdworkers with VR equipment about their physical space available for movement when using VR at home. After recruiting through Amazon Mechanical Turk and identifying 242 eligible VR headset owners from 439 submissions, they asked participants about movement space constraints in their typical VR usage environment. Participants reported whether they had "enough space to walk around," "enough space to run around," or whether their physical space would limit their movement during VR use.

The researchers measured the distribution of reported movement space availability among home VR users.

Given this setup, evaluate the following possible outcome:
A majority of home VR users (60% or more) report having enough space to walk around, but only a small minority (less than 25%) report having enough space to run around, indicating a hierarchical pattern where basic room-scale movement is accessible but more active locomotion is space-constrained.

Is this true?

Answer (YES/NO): YES